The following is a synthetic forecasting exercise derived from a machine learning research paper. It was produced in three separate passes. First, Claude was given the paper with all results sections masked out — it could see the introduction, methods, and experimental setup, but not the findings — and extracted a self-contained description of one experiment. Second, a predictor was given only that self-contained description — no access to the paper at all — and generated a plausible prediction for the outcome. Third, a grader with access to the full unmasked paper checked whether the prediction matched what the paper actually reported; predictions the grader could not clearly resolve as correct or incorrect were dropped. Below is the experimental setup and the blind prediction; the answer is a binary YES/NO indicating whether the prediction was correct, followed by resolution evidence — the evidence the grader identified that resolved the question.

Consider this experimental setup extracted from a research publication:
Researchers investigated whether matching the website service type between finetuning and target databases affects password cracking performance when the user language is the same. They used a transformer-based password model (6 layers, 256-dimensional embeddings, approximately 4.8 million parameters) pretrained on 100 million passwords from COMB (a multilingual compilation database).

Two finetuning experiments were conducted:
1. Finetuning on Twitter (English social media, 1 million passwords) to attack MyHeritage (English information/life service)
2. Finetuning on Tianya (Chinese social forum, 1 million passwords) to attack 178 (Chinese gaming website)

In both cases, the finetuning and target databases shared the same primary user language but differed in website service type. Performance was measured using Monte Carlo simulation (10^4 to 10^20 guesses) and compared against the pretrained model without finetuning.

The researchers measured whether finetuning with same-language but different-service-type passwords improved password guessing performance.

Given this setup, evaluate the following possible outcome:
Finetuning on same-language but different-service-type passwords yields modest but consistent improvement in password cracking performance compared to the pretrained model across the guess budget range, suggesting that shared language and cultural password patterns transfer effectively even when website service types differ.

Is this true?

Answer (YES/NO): YES